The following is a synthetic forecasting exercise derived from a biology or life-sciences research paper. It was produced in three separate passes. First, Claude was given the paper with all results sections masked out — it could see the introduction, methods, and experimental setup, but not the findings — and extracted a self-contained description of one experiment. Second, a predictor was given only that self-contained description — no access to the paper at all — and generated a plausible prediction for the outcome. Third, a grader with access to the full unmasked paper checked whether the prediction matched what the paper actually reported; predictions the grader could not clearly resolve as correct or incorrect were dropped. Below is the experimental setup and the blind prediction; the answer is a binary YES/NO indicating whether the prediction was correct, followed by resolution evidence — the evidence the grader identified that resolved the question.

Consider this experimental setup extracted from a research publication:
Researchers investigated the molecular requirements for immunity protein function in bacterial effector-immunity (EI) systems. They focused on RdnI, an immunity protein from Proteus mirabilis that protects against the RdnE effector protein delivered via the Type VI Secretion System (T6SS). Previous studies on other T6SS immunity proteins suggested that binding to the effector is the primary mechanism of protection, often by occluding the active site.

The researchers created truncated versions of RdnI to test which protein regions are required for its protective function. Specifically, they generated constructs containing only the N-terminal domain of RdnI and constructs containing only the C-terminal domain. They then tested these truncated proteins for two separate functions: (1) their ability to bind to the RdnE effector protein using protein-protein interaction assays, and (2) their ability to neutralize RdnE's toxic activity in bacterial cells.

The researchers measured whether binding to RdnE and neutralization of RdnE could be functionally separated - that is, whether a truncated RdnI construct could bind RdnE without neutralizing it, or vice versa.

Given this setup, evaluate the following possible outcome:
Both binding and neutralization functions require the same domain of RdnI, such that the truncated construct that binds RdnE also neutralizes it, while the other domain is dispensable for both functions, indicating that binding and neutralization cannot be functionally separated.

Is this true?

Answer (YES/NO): NO